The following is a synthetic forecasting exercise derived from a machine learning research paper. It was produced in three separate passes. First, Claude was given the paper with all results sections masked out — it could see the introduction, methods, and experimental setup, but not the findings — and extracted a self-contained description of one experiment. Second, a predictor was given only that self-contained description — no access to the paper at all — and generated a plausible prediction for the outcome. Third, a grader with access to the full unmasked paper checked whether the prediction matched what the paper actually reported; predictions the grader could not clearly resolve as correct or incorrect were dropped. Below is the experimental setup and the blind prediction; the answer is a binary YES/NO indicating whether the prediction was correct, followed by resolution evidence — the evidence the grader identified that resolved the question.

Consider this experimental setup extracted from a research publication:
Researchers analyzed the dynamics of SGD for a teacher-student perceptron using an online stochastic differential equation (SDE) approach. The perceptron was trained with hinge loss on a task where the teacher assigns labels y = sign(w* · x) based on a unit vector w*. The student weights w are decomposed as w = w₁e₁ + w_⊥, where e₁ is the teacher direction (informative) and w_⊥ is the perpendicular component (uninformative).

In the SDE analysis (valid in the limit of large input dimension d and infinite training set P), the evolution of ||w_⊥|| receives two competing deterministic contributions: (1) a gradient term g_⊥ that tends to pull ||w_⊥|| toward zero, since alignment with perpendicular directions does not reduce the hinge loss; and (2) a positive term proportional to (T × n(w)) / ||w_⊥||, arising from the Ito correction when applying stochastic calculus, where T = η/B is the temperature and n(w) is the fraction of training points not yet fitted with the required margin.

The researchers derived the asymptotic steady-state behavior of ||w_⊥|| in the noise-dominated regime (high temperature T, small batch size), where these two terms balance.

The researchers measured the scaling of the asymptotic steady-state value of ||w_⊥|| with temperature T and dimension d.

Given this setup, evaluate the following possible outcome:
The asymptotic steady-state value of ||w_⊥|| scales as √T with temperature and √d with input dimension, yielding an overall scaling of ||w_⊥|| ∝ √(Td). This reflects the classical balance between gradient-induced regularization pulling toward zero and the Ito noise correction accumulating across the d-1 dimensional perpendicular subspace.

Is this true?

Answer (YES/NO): NO